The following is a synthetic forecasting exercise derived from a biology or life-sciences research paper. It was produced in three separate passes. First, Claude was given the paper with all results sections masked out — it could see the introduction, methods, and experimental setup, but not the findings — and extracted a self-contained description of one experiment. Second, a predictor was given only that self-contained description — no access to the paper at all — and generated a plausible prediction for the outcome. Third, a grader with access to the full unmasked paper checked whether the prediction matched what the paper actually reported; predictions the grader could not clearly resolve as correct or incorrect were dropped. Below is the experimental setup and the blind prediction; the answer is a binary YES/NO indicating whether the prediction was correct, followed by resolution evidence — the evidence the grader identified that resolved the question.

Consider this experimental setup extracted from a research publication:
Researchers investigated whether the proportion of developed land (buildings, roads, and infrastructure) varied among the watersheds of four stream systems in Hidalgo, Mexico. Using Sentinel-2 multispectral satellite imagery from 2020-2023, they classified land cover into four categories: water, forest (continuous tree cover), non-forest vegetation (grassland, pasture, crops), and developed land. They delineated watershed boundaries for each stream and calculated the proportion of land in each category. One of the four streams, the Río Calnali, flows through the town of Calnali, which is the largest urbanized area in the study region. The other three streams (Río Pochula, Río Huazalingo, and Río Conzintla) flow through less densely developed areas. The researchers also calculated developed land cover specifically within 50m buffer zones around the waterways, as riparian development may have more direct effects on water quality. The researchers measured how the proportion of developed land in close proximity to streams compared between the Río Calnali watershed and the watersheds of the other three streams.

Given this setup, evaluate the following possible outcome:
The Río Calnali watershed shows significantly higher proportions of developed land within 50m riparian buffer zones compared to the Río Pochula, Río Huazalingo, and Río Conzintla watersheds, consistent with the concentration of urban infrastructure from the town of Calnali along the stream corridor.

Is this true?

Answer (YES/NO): YES